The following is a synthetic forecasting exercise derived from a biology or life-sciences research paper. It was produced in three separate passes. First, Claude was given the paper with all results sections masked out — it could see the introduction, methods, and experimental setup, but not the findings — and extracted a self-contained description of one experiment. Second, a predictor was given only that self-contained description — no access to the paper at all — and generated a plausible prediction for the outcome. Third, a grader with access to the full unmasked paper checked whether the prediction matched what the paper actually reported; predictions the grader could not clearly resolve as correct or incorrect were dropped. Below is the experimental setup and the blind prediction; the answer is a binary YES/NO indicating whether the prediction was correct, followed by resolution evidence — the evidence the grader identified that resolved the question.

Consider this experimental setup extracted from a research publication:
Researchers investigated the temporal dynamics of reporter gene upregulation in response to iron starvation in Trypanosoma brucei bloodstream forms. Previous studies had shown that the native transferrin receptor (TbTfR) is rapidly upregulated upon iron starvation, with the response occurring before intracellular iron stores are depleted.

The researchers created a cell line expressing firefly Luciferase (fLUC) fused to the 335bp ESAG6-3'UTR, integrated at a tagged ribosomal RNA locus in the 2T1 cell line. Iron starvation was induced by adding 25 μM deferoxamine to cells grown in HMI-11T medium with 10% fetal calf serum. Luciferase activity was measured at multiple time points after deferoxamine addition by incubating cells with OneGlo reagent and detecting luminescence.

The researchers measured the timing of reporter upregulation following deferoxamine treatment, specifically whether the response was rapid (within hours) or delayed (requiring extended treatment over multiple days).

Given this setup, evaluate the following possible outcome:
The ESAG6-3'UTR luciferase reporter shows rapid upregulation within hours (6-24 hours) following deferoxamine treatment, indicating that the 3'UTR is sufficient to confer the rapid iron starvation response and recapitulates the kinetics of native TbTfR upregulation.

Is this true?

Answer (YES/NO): YES